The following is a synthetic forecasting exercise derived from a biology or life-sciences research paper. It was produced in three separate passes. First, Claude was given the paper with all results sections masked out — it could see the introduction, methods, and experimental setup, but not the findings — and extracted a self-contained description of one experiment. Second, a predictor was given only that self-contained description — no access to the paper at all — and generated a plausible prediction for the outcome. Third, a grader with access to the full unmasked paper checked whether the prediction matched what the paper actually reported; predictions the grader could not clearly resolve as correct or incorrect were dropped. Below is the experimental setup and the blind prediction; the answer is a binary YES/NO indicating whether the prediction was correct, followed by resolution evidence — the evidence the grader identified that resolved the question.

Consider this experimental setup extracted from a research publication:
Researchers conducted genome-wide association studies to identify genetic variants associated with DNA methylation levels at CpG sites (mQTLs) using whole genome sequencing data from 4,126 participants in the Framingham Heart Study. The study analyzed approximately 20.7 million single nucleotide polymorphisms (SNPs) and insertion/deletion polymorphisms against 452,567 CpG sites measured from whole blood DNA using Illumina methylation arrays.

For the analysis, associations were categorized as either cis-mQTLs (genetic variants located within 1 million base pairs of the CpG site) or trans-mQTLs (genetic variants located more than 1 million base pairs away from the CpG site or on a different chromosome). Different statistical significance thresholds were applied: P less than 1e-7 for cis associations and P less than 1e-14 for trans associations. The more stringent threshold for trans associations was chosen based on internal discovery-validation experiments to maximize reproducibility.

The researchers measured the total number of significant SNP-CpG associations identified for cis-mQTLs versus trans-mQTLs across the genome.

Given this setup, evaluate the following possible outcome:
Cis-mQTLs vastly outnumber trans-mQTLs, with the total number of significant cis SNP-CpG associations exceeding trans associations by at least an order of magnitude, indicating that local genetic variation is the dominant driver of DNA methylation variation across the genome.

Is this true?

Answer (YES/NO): NO